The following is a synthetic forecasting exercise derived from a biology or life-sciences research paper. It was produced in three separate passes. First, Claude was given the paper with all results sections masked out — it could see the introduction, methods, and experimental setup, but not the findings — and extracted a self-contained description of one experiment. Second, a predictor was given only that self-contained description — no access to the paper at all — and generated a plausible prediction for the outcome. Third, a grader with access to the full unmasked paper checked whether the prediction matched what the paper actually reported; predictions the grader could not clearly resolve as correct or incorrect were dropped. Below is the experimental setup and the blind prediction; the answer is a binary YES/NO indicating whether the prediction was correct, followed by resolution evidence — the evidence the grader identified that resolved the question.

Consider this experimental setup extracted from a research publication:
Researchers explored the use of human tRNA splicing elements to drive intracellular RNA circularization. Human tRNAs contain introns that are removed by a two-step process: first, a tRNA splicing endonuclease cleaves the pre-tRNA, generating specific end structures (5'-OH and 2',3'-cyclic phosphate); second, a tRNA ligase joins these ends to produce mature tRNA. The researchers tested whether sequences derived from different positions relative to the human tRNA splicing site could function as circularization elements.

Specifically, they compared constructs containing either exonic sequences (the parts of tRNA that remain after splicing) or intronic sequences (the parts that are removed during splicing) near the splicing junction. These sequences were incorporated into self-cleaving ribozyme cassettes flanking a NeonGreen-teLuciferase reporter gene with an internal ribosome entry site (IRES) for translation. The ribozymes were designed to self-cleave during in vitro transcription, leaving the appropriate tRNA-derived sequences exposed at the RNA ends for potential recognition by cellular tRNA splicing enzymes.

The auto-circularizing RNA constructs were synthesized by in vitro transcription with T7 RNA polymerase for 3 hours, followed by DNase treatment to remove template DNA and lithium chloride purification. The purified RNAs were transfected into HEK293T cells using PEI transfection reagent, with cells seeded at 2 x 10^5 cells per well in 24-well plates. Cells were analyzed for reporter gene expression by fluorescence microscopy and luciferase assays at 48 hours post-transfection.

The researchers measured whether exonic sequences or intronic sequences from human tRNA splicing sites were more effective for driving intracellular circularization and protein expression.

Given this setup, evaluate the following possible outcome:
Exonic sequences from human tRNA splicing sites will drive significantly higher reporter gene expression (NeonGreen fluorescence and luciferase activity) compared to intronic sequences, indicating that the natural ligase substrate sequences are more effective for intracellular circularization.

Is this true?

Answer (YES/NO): YES